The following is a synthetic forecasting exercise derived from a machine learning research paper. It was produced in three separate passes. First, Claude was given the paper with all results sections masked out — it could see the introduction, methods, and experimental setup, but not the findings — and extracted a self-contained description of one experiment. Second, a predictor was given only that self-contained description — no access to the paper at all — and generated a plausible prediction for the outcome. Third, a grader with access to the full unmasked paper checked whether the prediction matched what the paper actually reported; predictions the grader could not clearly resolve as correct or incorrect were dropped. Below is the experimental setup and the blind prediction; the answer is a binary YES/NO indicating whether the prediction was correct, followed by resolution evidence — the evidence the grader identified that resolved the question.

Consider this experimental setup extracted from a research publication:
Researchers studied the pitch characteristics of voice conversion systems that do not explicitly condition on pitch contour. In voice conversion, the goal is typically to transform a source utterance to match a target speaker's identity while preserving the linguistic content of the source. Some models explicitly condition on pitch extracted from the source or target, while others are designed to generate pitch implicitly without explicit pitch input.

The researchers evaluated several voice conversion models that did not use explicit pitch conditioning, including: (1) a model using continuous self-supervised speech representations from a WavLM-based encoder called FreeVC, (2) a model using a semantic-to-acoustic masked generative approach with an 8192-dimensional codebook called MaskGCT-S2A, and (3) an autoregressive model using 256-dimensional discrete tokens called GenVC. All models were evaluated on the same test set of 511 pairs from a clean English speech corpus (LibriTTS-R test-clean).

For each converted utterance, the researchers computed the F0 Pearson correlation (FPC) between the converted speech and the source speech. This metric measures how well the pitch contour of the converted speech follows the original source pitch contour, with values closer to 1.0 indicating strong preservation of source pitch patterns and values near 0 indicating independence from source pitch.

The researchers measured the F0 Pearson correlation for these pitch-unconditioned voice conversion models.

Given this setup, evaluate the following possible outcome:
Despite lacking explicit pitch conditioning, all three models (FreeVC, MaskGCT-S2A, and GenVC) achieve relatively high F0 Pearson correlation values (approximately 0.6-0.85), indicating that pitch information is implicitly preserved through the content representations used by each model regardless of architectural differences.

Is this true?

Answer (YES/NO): NO